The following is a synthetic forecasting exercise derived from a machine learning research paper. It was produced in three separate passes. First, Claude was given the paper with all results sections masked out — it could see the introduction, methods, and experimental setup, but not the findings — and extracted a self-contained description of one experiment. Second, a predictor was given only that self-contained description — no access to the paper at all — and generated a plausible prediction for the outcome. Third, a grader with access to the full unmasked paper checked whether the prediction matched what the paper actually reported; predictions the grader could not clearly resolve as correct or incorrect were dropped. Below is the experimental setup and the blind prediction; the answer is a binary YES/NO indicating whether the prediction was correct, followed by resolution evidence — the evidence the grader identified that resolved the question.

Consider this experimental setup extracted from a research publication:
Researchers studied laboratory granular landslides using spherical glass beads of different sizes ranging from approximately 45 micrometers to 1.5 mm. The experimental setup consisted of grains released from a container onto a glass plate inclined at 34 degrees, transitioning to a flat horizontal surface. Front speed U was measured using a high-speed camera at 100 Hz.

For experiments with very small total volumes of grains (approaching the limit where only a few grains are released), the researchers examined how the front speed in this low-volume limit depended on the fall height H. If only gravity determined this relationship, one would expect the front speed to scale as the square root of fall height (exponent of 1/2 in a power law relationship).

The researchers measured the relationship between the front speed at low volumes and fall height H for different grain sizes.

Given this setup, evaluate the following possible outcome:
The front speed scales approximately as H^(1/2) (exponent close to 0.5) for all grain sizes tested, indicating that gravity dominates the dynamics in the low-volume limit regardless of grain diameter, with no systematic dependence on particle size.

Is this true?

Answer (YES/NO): NO